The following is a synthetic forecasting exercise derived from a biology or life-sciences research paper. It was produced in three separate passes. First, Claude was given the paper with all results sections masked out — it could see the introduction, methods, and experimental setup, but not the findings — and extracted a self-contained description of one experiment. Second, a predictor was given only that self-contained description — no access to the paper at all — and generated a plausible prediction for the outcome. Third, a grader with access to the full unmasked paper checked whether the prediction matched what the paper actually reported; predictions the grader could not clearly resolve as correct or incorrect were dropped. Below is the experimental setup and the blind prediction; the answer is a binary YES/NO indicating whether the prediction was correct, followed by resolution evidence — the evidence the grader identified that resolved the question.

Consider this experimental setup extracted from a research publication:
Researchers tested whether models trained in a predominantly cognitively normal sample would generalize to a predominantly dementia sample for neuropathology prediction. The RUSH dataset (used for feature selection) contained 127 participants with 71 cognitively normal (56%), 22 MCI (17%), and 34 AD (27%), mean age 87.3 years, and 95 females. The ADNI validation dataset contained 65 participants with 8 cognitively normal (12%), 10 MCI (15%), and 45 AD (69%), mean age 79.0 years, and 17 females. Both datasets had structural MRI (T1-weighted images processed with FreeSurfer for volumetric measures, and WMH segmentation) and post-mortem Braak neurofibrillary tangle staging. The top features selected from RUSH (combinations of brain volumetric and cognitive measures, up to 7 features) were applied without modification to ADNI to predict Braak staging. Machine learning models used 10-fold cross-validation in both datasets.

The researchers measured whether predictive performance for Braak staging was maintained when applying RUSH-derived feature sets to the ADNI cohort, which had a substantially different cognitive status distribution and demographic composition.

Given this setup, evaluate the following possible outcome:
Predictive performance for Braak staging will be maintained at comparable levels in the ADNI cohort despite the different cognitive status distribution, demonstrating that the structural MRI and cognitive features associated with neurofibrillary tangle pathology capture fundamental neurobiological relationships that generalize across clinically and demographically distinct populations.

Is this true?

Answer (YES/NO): YES